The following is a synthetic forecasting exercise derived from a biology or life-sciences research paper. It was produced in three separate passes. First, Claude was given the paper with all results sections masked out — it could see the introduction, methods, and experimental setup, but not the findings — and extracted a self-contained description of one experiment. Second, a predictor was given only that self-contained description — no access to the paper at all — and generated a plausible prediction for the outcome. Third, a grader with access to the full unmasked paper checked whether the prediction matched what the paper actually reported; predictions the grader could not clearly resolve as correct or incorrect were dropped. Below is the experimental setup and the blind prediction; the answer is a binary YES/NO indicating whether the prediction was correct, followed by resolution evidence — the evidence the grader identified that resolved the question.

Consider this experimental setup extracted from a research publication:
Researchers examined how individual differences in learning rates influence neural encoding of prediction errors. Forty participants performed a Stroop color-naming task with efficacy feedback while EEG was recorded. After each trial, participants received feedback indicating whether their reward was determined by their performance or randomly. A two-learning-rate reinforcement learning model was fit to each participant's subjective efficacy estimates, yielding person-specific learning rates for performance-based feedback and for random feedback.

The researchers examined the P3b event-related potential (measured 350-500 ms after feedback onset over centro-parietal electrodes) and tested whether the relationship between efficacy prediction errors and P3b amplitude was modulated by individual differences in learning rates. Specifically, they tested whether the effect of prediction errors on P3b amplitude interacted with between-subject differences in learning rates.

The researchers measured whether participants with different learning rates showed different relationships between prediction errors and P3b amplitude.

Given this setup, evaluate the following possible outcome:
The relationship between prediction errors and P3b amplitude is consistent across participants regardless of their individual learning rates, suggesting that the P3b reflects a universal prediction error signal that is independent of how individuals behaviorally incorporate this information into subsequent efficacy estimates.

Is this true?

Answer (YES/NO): NO